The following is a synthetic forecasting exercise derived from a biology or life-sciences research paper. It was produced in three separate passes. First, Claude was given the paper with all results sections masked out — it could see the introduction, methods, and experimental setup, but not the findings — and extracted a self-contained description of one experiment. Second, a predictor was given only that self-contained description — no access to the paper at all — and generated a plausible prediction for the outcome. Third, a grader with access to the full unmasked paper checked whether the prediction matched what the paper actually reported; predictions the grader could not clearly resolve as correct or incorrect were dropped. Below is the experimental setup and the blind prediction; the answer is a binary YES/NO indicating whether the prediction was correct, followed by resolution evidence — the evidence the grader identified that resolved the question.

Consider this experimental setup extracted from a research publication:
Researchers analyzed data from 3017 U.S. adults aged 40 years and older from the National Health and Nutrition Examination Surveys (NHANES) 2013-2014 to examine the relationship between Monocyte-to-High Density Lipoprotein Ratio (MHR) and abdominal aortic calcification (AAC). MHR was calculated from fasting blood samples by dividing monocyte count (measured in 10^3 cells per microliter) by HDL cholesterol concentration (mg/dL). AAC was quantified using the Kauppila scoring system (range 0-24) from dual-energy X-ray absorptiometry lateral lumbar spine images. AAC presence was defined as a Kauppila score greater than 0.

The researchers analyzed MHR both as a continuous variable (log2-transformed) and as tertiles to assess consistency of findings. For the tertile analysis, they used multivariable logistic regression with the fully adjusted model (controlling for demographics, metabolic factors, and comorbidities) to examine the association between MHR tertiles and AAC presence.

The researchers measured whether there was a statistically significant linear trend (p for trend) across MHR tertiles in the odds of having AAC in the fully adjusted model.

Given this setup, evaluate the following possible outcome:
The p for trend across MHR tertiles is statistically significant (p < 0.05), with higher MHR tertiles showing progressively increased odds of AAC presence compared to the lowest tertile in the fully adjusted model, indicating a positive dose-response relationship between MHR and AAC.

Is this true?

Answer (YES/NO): YES